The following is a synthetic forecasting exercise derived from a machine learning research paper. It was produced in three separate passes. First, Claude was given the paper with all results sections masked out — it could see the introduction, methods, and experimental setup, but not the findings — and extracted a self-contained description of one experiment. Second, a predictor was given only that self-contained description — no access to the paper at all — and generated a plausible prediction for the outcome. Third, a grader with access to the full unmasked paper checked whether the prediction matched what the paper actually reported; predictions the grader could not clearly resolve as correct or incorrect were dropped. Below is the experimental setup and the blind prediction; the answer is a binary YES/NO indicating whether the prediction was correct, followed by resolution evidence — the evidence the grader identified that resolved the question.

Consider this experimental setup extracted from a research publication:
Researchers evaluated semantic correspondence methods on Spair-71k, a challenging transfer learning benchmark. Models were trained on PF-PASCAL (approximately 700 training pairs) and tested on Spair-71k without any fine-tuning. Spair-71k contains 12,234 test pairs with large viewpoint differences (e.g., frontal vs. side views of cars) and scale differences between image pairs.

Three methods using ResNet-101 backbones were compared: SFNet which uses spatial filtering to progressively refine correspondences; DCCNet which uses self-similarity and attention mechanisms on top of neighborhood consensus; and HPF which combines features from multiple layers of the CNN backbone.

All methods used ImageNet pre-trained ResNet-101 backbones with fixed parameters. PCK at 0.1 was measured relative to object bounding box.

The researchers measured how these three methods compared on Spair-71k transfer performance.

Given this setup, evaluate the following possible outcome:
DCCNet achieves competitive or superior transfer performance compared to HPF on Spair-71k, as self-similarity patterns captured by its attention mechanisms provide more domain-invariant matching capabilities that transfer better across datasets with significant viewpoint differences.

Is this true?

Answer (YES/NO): NO